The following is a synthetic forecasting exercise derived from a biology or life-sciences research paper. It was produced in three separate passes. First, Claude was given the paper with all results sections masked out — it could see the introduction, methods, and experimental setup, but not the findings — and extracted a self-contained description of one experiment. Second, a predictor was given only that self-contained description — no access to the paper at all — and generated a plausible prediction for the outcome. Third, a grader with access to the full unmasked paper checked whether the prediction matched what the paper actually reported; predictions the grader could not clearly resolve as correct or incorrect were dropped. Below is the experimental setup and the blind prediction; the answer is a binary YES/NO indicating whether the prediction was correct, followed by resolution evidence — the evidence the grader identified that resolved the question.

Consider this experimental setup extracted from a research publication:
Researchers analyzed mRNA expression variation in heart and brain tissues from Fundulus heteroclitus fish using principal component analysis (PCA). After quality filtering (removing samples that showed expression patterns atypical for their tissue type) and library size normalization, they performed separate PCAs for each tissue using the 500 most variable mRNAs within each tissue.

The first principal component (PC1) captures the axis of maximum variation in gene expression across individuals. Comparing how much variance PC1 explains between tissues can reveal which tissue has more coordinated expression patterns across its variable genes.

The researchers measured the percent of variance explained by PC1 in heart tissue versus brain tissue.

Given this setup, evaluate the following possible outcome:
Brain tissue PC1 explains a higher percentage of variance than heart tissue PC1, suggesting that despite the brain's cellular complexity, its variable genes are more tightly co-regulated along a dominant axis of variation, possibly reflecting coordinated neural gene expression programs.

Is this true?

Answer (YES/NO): NO